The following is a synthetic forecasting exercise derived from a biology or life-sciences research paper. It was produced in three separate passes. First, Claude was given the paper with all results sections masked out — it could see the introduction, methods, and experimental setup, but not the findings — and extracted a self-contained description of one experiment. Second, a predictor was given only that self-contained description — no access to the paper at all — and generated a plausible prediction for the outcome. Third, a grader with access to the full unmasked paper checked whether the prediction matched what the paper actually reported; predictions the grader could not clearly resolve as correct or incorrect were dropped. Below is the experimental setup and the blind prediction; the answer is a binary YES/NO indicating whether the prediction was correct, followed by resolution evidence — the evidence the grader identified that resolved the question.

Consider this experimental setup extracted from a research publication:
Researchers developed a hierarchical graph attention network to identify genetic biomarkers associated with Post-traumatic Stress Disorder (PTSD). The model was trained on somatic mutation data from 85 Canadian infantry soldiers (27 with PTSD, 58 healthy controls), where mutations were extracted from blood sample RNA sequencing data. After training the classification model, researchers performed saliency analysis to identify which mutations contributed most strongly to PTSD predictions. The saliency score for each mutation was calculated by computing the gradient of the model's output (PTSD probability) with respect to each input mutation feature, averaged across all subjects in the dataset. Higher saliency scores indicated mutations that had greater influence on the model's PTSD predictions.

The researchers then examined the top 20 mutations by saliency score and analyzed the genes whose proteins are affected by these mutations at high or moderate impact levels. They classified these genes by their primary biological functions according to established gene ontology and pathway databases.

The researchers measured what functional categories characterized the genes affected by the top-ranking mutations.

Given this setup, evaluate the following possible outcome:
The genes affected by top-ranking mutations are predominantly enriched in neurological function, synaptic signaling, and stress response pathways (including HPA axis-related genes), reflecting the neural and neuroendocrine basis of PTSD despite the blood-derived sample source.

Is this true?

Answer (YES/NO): NO